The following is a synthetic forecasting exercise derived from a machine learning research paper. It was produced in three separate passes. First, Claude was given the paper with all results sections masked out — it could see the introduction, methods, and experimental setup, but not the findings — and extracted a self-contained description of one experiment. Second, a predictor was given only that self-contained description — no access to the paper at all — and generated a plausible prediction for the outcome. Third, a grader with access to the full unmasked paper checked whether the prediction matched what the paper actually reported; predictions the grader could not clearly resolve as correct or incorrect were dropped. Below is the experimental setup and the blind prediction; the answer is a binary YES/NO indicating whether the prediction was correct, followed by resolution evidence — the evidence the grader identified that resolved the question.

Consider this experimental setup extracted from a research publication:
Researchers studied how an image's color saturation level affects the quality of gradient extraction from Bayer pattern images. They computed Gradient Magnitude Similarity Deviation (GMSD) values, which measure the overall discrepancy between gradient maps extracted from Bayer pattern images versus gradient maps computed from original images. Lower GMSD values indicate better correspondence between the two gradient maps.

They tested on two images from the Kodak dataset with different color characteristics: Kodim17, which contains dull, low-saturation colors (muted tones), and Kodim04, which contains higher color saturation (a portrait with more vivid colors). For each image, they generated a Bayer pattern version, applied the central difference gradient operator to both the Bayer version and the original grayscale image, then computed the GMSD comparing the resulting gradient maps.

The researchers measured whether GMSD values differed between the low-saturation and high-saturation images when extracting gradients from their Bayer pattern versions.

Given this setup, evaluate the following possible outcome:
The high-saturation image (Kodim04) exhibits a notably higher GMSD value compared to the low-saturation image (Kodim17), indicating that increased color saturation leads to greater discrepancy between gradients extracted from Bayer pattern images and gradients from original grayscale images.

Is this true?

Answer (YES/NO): YES